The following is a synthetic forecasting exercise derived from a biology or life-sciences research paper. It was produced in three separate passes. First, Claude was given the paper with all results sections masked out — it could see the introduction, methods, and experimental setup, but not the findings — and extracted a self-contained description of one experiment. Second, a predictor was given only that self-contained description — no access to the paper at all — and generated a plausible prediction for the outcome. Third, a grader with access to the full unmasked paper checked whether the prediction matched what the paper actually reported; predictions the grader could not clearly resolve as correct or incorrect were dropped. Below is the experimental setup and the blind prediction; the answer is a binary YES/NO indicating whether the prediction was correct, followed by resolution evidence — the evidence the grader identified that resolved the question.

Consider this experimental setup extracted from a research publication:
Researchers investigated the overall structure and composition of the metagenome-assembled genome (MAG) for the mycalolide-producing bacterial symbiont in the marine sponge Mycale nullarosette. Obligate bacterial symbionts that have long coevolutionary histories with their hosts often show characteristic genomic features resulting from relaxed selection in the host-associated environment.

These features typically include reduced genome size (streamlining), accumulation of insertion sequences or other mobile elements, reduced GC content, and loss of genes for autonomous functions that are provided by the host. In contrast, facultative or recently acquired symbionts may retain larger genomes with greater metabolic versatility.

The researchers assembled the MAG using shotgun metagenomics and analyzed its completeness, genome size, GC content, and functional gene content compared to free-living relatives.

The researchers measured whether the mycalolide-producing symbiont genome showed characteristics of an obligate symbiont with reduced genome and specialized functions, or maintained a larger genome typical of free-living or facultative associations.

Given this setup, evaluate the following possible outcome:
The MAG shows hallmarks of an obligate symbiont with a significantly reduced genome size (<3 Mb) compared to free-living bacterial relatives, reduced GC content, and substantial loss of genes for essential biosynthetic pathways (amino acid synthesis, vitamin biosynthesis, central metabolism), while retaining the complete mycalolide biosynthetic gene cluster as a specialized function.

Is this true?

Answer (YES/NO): NO